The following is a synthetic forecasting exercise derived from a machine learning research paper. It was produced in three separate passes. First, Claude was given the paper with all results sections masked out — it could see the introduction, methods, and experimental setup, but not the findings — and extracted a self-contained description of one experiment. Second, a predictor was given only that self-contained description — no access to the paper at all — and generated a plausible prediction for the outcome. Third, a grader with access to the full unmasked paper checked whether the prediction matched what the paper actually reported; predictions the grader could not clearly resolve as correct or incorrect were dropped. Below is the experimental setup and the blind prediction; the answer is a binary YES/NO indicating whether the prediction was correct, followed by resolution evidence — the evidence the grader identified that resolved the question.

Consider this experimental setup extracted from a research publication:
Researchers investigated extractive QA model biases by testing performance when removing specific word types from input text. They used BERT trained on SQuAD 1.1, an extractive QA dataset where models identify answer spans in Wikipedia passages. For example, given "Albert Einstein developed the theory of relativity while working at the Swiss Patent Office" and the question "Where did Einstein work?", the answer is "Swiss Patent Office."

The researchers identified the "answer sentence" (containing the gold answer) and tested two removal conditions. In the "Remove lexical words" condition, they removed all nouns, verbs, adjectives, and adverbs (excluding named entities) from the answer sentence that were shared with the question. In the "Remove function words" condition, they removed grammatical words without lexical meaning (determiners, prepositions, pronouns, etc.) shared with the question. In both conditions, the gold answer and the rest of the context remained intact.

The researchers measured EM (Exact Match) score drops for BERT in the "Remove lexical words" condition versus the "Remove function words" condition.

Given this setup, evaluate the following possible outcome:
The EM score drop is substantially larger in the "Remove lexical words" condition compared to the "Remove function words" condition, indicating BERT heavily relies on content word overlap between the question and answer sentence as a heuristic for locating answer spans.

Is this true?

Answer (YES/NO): YES